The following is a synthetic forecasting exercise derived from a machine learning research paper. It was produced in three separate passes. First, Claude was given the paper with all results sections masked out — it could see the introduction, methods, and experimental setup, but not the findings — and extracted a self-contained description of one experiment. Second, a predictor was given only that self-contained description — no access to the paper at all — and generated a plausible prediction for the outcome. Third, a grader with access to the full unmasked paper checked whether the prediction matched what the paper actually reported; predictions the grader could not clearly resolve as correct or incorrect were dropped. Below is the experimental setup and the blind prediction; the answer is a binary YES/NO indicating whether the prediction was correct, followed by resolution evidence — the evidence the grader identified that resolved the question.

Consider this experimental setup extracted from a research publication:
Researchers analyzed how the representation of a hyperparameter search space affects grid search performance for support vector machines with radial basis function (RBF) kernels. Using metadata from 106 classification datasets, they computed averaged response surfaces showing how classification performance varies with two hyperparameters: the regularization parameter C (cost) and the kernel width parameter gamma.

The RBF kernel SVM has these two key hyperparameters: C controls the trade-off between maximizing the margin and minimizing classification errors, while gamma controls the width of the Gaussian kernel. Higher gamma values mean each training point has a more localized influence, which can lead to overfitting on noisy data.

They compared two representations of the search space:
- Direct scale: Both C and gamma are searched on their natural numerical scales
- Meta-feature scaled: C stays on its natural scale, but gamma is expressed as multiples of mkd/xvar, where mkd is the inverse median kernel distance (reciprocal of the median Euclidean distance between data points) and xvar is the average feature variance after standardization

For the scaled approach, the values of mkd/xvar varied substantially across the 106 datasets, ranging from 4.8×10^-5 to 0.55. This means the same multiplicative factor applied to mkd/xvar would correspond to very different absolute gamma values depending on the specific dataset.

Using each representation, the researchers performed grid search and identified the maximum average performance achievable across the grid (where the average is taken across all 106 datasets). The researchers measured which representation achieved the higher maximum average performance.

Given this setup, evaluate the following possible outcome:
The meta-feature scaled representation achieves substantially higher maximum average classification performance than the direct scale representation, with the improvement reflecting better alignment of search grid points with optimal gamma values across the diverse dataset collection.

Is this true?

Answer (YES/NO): YES